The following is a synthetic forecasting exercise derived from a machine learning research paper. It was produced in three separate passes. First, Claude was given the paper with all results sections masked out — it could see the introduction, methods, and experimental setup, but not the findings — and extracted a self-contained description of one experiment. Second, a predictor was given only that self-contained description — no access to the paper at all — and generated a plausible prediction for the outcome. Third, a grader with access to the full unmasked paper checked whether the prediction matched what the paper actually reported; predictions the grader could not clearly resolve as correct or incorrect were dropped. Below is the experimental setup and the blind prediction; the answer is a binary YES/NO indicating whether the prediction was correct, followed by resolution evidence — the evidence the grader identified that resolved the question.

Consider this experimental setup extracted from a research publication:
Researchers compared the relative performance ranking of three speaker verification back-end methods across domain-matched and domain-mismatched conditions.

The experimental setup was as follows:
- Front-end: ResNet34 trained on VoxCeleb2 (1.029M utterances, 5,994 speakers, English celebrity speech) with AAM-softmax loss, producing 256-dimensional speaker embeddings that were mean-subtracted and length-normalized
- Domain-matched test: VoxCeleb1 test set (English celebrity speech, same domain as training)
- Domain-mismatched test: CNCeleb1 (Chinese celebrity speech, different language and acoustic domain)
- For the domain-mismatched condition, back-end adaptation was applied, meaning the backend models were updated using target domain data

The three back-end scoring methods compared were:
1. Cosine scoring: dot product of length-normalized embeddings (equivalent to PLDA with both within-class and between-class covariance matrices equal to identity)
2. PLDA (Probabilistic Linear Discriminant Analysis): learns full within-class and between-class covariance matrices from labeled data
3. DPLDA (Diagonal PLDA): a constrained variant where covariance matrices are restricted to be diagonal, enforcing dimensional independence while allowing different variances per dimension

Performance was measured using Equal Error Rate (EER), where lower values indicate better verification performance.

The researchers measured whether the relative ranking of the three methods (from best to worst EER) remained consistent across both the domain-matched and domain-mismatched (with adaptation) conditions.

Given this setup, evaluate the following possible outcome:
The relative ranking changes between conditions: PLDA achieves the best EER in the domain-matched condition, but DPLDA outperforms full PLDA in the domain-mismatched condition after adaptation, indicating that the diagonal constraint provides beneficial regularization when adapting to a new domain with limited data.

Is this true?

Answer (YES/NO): NO